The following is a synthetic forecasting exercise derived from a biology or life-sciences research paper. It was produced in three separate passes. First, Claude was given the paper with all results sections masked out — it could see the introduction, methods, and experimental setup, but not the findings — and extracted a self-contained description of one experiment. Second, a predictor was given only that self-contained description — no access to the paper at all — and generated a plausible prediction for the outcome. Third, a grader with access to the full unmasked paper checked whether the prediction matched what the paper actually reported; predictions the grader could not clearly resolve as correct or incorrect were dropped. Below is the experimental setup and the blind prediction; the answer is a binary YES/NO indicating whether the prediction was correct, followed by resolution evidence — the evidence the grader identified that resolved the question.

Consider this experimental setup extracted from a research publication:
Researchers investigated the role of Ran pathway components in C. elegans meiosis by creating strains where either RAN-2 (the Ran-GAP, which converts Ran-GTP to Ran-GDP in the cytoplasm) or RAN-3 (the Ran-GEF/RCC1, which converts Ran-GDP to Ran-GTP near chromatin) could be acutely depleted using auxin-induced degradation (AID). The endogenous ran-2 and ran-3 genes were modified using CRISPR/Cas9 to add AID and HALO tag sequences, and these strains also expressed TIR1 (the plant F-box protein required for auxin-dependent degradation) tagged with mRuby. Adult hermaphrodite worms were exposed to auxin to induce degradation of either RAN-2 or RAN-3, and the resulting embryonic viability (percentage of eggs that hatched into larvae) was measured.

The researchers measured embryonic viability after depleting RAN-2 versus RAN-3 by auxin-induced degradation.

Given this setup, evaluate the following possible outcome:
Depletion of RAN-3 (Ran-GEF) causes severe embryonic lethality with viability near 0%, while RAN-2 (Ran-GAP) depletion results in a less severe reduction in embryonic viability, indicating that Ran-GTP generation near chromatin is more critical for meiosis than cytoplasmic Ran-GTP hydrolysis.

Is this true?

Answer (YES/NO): NO